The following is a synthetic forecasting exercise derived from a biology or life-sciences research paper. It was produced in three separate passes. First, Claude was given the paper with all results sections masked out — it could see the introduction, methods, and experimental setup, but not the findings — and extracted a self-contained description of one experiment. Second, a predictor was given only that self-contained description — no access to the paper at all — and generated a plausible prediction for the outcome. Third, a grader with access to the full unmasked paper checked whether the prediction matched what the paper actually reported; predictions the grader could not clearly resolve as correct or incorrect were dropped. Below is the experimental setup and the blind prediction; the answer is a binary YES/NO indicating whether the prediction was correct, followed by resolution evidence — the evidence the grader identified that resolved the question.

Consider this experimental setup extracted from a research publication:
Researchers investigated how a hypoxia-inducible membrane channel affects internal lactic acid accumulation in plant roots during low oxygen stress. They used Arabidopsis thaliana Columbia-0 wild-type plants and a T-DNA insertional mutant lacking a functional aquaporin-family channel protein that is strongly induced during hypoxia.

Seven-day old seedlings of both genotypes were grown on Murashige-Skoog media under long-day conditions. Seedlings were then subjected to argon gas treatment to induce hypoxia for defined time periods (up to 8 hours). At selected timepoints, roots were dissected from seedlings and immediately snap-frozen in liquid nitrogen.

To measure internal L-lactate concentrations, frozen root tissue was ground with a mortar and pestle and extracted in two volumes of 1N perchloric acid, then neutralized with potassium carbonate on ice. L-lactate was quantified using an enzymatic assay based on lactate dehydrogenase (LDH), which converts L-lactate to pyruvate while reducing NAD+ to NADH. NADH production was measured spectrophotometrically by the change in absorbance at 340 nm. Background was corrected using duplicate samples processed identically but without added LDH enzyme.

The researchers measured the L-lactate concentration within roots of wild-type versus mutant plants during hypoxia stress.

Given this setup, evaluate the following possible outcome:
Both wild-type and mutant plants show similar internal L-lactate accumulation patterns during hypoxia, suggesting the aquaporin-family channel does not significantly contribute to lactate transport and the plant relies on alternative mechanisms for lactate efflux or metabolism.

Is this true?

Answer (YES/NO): NO